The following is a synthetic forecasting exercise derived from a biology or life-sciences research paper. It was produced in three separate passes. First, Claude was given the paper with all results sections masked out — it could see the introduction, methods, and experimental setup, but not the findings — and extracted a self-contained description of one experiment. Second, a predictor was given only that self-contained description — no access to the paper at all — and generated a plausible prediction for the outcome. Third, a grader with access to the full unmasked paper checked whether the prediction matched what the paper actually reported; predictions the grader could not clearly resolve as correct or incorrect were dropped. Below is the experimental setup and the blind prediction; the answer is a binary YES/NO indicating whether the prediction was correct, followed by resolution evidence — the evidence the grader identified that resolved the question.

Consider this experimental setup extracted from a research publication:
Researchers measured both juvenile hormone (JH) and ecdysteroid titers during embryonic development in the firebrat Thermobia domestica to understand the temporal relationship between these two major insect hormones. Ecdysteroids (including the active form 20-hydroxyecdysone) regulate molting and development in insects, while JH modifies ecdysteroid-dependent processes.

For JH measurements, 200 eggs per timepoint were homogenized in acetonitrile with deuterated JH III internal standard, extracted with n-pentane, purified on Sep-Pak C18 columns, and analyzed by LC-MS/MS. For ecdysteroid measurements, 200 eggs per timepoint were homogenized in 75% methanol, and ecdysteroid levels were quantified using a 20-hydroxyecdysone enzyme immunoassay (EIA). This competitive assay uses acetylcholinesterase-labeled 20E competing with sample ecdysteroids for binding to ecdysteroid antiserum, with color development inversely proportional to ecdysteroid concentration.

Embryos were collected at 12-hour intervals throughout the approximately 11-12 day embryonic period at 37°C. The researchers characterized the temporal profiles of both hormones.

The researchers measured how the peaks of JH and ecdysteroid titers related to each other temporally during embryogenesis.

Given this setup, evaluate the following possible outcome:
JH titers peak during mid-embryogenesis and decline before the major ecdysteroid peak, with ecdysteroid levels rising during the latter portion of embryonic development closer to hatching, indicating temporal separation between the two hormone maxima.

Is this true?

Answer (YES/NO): NO